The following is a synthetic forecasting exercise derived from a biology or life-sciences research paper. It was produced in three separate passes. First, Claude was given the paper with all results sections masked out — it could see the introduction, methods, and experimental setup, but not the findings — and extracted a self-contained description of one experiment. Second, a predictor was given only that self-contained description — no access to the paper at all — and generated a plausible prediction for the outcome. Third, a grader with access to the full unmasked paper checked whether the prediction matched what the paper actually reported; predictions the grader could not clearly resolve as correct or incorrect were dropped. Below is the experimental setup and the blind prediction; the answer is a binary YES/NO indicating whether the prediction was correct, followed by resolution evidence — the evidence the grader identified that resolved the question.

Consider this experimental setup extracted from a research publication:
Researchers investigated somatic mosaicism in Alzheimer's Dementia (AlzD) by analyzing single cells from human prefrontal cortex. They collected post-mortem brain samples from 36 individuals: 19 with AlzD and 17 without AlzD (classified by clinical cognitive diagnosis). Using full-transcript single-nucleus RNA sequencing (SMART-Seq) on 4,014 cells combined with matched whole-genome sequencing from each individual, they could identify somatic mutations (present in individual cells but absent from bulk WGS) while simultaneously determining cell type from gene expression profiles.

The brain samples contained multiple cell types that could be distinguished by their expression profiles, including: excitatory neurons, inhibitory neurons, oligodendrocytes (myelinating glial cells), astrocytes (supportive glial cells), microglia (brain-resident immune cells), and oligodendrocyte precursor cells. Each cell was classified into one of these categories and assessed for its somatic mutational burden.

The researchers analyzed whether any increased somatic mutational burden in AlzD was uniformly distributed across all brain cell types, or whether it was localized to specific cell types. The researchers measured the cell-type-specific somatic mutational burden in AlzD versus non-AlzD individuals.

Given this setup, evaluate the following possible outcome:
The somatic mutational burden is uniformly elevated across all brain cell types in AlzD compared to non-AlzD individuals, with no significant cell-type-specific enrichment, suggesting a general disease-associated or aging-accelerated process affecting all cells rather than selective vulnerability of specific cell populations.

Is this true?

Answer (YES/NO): NO